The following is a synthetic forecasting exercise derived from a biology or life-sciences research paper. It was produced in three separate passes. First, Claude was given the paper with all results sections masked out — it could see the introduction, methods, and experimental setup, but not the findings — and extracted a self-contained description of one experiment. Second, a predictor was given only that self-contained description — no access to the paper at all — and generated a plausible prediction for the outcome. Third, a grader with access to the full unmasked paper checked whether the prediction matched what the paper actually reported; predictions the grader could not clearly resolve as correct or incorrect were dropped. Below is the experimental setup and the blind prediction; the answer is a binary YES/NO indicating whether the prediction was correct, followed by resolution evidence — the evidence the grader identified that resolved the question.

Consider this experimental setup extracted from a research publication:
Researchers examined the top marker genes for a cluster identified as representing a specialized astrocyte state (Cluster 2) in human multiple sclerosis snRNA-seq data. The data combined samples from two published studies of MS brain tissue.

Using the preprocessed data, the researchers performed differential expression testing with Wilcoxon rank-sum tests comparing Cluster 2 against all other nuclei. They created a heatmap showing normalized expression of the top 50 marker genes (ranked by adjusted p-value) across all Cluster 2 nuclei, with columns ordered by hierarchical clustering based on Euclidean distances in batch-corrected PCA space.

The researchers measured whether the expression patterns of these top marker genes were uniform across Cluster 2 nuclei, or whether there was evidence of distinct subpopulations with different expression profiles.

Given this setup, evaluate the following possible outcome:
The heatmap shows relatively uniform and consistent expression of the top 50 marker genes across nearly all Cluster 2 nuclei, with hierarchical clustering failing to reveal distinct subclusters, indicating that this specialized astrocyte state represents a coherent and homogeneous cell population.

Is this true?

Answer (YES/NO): NO